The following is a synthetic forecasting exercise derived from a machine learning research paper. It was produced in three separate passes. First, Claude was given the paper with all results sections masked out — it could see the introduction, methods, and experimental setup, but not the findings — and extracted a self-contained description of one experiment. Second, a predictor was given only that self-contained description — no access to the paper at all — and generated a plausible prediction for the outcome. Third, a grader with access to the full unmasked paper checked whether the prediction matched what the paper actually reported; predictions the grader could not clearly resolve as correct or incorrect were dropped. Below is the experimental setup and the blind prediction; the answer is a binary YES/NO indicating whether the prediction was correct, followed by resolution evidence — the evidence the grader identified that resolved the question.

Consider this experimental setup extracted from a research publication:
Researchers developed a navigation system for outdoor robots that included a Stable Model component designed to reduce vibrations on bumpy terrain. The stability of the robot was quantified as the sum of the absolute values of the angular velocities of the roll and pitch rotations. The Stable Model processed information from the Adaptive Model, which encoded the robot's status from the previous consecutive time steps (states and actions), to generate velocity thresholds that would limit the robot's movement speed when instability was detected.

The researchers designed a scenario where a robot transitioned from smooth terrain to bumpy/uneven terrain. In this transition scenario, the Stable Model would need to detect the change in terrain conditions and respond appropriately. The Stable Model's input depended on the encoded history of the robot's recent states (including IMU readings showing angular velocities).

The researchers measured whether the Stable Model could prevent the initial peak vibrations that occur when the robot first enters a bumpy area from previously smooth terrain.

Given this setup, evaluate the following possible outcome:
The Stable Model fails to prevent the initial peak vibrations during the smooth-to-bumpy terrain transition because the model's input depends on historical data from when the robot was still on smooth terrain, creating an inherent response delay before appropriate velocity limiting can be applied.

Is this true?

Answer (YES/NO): YES